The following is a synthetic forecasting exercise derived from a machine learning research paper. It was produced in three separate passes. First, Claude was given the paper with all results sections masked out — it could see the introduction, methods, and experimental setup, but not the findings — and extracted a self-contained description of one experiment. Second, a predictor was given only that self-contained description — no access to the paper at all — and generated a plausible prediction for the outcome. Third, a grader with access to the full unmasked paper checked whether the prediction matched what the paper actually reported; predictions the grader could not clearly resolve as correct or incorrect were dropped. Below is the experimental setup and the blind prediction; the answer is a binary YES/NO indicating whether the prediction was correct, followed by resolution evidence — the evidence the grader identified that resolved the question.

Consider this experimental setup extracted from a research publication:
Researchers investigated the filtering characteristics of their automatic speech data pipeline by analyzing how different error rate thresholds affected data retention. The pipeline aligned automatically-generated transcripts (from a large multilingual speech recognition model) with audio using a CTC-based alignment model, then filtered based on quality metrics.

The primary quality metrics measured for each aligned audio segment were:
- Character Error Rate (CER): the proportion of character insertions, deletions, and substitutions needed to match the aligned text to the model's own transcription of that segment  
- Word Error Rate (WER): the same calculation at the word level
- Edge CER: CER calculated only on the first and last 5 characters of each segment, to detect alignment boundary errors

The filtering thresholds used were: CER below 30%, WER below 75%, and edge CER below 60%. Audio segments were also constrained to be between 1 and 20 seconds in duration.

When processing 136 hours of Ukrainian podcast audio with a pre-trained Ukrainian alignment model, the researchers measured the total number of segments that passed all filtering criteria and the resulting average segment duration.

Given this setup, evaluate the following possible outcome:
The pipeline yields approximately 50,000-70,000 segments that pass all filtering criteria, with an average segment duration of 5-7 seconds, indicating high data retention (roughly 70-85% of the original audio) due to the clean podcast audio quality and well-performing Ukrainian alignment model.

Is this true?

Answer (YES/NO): NO